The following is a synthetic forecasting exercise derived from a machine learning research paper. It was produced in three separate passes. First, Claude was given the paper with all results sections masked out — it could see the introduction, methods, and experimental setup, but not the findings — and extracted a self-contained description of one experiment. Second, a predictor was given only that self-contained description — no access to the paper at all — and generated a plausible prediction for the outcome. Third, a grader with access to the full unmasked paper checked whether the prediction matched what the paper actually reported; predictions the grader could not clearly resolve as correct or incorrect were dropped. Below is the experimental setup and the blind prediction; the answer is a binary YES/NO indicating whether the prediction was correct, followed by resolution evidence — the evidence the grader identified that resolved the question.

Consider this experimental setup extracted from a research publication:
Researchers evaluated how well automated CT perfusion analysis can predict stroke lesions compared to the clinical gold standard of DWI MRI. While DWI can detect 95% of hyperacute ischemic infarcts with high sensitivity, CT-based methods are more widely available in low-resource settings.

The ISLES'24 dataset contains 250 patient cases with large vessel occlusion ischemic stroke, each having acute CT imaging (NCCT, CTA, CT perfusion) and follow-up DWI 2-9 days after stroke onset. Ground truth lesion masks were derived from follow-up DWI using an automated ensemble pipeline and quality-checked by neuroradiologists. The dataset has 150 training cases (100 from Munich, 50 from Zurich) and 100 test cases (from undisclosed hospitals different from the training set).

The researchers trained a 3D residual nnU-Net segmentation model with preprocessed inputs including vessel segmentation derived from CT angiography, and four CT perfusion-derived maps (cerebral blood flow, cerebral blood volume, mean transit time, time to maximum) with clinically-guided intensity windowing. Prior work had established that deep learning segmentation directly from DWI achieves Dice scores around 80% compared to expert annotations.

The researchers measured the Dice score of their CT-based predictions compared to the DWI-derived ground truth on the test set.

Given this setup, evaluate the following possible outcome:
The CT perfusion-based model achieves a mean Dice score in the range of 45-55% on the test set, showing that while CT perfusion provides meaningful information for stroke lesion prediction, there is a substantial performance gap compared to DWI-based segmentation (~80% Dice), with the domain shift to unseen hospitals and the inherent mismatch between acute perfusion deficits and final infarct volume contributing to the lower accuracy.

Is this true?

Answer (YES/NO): NO